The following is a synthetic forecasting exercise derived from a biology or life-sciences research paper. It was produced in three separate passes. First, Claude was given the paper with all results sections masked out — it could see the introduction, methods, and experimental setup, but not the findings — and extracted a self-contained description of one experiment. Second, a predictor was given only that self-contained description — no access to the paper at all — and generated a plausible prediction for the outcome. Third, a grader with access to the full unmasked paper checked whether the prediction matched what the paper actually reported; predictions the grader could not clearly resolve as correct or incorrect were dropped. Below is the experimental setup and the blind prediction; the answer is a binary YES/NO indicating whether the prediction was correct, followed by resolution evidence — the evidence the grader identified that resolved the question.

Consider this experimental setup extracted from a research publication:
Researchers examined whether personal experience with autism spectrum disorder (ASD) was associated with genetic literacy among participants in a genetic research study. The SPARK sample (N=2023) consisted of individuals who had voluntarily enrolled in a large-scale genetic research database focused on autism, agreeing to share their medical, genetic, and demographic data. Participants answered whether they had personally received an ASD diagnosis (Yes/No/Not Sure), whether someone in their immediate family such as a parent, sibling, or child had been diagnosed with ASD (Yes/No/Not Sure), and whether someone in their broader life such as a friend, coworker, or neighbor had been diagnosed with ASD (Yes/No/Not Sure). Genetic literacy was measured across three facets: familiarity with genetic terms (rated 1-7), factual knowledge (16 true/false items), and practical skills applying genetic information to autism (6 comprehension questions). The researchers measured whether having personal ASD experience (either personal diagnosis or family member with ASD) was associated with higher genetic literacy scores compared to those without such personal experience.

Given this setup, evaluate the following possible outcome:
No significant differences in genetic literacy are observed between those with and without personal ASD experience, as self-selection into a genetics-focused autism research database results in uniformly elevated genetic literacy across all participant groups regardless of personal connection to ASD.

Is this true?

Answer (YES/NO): NO